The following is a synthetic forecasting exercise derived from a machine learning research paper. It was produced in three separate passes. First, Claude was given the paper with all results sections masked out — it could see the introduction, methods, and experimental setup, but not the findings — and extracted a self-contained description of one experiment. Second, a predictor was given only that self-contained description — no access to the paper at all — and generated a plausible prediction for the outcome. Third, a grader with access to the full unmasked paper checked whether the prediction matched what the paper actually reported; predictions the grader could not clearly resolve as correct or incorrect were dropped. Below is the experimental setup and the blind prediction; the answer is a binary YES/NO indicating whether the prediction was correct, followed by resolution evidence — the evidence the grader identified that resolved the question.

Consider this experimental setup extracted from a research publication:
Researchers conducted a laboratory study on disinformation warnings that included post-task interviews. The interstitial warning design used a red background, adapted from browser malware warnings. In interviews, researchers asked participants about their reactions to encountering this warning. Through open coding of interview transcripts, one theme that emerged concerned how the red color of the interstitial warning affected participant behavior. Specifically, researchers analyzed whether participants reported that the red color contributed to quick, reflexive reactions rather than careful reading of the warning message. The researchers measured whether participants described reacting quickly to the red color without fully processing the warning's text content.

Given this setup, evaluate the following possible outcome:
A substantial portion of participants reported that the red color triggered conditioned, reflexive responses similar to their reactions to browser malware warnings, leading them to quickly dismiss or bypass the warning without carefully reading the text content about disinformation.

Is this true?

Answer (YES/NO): NO